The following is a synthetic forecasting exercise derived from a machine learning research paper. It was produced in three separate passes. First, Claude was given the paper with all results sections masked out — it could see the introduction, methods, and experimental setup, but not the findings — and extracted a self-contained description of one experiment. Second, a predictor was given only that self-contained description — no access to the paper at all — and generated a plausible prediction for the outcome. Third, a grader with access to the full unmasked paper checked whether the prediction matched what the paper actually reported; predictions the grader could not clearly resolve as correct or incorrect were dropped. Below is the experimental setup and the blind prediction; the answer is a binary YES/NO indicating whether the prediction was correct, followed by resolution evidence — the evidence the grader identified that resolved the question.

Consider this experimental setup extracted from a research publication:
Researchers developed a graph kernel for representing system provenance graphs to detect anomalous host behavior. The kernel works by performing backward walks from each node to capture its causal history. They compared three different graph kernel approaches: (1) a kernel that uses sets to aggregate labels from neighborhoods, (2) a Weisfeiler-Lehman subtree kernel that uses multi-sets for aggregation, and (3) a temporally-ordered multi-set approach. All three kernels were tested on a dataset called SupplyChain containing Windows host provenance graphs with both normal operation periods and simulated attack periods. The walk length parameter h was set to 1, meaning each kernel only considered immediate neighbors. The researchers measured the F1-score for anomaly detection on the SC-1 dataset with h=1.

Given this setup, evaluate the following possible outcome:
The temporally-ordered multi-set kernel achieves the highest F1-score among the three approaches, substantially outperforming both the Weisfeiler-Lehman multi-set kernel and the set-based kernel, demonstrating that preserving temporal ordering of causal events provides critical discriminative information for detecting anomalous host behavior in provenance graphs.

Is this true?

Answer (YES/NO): NO